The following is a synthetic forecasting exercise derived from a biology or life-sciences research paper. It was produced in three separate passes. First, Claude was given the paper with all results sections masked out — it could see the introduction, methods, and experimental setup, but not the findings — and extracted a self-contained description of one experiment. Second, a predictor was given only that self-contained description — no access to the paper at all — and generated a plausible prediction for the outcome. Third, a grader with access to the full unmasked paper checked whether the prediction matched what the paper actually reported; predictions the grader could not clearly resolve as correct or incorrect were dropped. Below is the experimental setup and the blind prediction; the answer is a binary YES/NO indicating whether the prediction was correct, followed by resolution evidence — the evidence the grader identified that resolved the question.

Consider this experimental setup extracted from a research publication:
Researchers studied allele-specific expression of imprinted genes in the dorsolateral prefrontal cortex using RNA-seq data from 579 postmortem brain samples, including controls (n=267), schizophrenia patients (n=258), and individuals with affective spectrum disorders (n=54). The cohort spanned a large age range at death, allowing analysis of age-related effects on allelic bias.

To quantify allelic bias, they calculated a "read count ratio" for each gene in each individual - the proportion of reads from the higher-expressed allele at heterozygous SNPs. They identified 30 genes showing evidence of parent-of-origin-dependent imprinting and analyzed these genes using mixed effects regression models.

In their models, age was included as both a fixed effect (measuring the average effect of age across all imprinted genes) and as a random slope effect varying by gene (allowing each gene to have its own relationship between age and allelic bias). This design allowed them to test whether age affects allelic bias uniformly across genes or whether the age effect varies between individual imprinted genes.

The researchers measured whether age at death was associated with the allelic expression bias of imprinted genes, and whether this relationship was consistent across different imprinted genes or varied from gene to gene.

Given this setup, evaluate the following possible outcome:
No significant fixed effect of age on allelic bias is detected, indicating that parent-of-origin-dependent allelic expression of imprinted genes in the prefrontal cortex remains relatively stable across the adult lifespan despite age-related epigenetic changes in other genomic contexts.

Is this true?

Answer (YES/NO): NO